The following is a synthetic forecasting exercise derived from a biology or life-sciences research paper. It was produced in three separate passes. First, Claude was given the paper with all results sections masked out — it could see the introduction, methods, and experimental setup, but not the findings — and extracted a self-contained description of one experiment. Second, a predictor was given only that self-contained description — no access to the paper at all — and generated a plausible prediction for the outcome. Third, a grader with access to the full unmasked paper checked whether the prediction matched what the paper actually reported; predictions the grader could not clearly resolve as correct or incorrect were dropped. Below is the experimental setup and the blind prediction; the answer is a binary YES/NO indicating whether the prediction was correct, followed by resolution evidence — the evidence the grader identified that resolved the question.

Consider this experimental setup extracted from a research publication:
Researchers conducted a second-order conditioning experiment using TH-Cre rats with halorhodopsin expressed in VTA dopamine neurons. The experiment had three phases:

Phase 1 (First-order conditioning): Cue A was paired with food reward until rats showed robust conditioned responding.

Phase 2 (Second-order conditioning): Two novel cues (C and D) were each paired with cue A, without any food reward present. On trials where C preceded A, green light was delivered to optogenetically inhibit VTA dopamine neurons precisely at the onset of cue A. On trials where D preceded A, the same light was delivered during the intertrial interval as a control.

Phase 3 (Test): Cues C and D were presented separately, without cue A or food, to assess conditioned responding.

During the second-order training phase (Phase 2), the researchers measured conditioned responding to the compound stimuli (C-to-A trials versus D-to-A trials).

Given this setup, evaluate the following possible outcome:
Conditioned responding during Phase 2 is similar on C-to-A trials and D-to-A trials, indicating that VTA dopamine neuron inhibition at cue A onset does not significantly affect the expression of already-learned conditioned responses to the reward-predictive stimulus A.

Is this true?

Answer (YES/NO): YES